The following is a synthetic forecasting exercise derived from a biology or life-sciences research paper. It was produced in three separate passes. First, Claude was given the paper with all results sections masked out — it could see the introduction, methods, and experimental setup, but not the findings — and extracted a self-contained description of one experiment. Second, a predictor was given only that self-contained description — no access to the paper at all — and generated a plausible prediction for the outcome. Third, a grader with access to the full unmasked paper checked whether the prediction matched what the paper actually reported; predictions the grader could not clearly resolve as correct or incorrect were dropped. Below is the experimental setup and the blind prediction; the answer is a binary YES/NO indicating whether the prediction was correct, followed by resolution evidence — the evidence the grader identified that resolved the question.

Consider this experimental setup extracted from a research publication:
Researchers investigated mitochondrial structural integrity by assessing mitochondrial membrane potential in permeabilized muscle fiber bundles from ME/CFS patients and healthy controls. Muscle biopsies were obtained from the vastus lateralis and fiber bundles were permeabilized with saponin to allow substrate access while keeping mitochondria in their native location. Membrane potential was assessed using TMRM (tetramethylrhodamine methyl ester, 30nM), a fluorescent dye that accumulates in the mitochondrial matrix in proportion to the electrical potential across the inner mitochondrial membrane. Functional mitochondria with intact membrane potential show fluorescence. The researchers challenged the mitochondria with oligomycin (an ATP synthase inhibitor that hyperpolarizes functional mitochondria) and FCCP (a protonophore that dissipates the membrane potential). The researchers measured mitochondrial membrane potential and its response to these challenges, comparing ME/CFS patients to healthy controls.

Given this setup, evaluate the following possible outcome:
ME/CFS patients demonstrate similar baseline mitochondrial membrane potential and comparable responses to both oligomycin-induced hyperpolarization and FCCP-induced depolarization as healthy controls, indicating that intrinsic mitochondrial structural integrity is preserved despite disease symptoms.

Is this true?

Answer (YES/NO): YES